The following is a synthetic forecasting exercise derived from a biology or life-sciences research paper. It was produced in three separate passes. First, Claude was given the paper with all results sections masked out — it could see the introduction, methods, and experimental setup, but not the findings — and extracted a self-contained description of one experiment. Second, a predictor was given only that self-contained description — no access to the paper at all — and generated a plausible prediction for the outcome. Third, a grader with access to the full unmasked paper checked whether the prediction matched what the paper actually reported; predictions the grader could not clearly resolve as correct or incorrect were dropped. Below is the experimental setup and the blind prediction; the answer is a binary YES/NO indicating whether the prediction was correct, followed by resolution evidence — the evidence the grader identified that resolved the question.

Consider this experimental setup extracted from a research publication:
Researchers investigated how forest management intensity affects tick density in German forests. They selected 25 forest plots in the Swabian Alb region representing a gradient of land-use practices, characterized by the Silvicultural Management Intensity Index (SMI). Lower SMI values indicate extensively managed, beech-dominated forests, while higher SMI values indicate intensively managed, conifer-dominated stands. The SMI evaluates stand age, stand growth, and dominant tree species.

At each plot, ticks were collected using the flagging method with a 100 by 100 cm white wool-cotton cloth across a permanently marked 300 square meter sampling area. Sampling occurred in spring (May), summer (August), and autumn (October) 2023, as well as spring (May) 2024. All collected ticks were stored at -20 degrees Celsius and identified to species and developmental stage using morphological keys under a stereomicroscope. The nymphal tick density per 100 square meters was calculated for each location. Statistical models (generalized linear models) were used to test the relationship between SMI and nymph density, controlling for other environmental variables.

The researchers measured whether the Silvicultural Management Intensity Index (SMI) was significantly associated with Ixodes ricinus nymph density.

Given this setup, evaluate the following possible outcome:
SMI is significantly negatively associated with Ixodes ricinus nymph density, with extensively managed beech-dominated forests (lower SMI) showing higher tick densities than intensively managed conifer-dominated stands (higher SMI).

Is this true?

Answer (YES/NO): YES